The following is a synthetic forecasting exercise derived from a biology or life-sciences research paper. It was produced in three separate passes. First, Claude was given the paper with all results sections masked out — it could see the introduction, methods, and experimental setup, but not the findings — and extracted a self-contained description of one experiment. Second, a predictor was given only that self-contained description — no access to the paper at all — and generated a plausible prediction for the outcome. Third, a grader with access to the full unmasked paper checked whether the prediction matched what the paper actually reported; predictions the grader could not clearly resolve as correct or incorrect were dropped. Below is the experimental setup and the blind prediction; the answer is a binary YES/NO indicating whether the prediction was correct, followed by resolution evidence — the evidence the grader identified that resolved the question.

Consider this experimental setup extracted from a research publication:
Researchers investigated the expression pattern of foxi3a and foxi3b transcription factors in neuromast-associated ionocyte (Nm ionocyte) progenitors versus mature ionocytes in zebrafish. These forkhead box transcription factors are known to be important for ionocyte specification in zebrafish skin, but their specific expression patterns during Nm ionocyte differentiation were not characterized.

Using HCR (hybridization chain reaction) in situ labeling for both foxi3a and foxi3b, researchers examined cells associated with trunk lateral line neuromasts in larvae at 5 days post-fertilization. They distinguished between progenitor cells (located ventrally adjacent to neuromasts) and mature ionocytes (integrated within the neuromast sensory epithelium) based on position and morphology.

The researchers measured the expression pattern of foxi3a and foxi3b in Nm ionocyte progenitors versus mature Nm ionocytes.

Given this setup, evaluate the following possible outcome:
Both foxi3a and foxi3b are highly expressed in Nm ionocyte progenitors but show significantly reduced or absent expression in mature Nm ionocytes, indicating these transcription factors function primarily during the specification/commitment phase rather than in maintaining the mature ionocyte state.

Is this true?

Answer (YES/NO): NO